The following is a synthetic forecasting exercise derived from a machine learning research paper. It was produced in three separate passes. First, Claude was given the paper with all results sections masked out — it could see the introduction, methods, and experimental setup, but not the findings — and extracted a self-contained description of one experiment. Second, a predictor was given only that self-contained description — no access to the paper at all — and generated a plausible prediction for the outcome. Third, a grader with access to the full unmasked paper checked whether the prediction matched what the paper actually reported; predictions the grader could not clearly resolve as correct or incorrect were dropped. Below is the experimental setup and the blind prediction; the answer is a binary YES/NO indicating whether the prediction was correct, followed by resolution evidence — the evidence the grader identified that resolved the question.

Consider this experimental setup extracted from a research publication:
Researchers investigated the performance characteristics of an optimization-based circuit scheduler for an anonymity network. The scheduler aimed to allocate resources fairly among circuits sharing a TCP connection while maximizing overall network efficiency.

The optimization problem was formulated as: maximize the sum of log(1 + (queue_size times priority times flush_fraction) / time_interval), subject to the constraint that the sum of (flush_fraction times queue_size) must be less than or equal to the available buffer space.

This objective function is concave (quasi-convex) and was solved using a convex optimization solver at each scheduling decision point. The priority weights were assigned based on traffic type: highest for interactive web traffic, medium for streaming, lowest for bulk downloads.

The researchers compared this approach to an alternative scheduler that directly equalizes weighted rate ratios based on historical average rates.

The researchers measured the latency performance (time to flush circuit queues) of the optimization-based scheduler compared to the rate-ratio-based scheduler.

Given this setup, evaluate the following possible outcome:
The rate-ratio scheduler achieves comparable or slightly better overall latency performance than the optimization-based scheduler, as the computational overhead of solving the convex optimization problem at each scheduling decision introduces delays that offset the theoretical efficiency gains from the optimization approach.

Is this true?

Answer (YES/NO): NO